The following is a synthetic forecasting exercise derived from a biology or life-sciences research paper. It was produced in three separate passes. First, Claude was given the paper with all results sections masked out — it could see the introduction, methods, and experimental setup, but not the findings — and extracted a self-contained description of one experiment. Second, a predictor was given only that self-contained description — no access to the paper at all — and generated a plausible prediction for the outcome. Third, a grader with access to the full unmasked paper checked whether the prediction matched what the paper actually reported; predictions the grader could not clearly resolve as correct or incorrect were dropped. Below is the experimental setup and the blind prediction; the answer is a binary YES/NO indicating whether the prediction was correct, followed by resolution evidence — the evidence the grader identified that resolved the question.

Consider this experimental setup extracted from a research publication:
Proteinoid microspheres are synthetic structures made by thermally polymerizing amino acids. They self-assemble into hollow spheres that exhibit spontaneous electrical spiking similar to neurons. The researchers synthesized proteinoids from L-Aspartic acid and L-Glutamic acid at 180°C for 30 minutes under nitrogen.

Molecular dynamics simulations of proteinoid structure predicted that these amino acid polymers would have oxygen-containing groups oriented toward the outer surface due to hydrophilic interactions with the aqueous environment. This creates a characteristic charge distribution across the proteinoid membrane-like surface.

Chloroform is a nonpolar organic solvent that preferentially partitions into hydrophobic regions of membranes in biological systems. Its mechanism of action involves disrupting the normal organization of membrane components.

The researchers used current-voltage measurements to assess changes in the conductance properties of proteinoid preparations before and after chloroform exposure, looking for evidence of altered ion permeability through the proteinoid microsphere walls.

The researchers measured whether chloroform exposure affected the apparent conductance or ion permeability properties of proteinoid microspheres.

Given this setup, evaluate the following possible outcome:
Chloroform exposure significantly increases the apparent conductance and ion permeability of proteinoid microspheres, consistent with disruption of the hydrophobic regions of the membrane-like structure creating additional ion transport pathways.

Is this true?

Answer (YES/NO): YES